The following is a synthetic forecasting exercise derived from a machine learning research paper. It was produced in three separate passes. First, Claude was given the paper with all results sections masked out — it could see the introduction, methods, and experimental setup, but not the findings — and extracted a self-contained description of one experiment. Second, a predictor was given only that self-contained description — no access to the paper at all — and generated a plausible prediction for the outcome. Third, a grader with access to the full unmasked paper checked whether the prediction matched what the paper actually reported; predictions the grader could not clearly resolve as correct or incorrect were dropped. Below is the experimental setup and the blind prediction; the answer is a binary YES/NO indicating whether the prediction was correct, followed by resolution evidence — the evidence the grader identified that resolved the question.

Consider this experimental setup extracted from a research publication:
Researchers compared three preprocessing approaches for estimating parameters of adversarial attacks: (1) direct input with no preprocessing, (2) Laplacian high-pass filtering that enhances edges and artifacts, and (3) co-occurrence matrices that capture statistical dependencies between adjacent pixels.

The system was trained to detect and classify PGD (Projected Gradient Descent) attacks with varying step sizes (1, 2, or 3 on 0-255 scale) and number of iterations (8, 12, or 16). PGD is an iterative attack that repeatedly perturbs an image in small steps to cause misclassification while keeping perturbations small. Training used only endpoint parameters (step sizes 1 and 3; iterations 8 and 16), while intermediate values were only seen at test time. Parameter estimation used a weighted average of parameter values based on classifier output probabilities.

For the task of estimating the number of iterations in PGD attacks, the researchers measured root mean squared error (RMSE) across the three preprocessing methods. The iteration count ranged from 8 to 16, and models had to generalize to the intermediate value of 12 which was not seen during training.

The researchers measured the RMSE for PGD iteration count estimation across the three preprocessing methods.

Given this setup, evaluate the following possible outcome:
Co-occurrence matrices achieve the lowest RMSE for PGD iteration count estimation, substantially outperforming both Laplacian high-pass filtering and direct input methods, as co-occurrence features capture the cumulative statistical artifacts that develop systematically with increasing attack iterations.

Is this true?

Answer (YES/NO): NO